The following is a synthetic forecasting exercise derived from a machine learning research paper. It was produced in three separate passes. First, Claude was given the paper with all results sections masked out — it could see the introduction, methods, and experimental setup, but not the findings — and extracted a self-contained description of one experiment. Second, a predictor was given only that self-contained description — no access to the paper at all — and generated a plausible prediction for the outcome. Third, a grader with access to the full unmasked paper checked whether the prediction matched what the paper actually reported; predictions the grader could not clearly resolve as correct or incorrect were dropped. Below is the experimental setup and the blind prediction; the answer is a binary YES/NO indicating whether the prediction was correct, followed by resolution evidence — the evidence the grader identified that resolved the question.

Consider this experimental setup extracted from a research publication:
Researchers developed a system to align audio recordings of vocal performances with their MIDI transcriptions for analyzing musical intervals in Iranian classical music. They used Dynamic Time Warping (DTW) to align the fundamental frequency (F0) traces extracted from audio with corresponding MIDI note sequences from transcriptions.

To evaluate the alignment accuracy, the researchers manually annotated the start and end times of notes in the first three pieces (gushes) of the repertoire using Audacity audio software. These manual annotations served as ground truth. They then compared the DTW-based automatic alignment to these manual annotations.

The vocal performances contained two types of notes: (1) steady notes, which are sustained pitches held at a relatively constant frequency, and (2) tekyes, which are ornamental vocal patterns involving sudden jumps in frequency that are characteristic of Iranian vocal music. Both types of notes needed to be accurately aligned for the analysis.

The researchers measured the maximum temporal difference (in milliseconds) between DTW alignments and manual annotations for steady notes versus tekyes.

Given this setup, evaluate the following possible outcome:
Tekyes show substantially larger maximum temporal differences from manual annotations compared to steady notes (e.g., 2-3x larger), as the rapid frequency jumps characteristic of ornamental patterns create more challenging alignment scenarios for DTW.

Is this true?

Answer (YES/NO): YES